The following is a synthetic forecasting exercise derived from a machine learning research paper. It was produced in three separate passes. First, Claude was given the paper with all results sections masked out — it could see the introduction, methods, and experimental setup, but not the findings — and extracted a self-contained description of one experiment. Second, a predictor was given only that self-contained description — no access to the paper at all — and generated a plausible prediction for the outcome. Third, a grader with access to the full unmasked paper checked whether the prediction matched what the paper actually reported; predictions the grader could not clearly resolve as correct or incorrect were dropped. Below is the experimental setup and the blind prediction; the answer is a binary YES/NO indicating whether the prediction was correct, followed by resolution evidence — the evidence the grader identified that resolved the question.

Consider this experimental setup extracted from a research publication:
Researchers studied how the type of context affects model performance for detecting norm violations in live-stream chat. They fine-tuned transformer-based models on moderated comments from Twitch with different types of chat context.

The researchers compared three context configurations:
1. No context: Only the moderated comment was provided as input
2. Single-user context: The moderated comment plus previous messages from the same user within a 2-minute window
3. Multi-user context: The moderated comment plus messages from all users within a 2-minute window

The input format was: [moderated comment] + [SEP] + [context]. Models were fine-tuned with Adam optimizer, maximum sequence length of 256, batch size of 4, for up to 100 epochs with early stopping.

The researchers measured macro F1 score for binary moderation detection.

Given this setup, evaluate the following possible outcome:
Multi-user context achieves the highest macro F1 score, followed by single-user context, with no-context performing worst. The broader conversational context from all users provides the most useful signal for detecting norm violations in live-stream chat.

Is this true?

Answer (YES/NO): NO